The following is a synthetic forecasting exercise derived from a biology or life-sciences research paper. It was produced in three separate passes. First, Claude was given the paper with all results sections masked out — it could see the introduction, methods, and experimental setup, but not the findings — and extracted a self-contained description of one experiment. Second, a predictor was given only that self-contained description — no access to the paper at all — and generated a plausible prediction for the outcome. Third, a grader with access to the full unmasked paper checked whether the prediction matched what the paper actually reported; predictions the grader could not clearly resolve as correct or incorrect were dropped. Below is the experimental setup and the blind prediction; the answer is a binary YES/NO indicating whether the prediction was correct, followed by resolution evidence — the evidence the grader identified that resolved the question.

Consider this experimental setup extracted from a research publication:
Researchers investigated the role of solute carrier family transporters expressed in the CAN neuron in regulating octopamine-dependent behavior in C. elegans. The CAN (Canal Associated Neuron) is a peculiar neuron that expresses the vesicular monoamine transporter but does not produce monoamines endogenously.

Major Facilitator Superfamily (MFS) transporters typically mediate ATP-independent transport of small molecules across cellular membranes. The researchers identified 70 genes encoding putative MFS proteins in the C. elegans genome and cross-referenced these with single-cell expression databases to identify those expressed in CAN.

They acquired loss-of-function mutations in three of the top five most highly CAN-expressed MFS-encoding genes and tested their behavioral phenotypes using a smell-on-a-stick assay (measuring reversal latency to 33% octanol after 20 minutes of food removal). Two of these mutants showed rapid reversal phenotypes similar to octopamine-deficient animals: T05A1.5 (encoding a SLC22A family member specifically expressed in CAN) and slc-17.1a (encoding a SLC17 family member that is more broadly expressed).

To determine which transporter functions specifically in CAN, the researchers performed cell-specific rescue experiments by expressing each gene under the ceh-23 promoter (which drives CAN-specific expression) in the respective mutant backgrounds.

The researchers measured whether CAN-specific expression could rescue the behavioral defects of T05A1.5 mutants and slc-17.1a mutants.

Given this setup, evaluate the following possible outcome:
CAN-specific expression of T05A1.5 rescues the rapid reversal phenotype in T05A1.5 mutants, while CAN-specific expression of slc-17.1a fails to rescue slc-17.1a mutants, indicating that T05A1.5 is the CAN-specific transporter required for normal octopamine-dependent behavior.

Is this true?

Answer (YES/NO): YES